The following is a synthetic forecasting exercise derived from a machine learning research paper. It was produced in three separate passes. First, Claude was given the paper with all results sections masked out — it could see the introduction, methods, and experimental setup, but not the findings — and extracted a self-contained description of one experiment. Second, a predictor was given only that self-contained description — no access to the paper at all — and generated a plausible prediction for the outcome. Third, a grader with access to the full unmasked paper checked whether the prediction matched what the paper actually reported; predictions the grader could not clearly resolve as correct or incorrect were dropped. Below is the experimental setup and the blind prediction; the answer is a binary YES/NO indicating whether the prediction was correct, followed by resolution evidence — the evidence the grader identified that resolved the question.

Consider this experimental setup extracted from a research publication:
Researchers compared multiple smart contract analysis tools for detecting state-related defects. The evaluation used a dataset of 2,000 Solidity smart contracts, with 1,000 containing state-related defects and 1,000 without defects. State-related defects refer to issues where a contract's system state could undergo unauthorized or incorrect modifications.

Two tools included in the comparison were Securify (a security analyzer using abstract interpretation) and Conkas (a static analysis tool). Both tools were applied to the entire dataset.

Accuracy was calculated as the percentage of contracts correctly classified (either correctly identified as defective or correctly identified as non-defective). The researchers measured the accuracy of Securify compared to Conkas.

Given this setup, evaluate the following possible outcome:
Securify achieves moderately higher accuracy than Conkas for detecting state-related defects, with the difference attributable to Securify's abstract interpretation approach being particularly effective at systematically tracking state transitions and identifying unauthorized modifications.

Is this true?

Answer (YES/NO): NO